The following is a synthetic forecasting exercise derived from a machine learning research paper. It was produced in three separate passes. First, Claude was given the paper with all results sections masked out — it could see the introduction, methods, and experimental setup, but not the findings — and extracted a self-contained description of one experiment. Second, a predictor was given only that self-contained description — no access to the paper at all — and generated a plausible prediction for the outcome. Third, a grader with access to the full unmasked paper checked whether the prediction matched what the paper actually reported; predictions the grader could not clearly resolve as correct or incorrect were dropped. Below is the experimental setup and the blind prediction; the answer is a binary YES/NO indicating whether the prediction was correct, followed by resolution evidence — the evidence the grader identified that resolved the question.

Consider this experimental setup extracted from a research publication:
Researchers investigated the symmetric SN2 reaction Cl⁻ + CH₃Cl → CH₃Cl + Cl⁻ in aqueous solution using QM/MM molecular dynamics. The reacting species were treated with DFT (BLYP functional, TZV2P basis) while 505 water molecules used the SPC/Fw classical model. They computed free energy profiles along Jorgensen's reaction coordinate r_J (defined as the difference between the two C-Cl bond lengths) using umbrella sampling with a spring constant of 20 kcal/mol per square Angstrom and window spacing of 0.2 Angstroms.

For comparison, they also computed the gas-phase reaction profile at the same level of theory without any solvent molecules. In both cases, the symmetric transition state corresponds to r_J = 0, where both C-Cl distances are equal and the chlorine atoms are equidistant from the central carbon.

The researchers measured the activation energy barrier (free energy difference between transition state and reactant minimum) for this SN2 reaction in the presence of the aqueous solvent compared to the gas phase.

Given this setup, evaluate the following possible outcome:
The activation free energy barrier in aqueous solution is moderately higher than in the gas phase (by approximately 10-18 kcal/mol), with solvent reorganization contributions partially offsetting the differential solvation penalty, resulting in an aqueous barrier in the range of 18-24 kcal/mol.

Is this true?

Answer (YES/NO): NO